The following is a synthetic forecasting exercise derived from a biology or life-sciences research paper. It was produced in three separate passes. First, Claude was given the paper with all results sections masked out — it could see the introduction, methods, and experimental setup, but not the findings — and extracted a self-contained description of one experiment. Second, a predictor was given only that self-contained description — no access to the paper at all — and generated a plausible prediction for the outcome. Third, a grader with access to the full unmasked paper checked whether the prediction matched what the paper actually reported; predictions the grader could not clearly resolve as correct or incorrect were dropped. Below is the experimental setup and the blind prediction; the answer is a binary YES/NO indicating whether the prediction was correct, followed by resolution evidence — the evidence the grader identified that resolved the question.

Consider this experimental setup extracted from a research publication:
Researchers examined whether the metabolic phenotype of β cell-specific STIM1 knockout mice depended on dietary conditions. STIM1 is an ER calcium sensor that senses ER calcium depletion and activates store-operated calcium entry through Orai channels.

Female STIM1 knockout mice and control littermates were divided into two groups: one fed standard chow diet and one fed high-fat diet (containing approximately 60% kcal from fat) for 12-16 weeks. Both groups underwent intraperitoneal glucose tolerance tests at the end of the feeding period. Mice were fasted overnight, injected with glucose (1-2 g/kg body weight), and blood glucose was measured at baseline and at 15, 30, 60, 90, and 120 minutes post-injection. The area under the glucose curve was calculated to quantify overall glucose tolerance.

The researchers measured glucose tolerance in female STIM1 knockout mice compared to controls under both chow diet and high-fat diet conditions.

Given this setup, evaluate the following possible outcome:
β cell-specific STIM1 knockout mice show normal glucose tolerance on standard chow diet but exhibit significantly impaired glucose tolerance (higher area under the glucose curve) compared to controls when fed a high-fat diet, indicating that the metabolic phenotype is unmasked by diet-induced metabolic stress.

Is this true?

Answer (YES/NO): YES